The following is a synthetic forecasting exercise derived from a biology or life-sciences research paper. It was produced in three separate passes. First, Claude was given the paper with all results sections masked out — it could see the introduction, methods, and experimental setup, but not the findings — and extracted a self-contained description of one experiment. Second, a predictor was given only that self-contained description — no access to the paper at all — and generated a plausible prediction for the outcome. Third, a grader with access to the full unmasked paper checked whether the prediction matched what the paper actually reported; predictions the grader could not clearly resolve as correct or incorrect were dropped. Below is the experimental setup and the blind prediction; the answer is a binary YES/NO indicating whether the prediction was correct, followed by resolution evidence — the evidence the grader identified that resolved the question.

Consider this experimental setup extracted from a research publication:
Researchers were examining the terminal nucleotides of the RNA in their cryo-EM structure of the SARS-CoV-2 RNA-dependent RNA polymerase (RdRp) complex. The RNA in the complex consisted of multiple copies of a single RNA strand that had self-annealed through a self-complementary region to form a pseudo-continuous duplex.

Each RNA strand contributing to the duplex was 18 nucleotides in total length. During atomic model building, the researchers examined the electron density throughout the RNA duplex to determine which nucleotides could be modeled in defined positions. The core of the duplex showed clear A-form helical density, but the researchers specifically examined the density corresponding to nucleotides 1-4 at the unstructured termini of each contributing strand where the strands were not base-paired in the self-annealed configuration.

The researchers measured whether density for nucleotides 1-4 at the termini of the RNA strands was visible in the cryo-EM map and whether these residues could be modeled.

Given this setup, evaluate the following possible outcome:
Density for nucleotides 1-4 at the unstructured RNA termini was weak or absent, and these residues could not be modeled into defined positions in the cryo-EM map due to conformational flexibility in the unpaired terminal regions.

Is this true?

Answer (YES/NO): YES